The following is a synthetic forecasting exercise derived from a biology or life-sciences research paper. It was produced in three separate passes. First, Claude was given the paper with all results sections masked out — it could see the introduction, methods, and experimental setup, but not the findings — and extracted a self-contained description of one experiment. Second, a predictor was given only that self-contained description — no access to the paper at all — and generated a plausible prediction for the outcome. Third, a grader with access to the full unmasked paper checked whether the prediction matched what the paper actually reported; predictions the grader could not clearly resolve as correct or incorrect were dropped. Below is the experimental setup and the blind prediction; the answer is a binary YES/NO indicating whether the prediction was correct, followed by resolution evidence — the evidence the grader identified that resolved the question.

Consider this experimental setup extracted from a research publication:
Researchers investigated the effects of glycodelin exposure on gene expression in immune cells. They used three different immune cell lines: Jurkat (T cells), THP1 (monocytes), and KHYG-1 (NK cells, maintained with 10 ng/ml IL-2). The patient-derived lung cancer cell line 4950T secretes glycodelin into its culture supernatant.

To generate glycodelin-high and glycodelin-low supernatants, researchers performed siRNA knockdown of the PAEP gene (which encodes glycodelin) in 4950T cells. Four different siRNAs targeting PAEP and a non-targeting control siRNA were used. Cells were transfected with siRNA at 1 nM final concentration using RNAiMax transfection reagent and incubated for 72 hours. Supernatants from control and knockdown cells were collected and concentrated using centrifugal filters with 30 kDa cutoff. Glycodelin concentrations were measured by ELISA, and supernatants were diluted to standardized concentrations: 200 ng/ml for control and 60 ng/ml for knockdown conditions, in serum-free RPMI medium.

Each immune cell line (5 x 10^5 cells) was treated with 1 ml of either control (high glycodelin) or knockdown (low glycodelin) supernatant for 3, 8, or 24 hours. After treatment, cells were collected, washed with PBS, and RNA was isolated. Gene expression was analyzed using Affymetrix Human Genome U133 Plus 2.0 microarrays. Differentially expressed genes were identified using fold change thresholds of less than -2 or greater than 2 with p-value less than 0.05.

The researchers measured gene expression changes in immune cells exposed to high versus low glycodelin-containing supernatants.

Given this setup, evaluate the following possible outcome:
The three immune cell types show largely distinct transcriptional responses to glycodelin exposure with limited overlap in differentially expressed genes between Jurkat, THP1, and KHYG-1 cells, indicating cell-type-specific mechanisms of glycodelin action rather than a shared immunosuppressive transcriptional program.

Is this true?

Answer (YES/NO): NO